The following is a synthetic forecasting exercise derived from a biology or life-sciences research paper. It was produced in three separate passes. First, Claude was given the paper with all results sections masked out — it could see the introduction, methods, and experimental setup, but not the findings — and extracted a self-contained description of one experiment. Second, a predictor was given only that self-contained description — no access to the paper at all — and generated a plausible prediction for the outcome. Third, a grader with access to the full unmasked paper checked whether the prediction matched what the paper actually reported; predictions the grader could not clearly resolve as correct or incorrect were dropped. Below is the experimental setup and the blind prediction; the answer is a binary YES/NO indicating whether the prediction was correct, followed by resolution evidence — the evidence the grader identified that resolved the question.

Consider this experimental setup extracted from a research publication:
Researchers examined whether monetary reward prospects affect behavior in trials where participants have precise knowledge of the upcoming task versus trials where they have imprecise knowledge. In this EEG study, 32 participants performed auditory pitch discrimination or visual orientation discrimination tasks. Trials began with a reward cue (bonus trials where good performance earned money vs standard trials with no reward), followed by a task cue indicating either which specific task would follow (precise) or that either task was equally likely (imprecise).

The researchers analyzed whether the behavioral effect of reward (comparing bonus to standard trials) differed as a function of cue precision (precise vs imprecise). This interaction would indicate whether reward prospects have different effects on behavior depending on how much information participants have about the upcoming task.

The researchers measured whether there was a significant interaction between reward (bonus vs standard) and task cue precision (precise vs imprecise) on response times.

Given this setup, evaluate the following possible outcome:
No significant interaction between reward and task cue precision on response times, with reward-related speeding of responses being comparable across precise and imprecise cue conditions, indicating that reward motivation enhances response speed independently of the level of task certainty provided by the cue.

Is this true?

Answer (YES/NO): NO